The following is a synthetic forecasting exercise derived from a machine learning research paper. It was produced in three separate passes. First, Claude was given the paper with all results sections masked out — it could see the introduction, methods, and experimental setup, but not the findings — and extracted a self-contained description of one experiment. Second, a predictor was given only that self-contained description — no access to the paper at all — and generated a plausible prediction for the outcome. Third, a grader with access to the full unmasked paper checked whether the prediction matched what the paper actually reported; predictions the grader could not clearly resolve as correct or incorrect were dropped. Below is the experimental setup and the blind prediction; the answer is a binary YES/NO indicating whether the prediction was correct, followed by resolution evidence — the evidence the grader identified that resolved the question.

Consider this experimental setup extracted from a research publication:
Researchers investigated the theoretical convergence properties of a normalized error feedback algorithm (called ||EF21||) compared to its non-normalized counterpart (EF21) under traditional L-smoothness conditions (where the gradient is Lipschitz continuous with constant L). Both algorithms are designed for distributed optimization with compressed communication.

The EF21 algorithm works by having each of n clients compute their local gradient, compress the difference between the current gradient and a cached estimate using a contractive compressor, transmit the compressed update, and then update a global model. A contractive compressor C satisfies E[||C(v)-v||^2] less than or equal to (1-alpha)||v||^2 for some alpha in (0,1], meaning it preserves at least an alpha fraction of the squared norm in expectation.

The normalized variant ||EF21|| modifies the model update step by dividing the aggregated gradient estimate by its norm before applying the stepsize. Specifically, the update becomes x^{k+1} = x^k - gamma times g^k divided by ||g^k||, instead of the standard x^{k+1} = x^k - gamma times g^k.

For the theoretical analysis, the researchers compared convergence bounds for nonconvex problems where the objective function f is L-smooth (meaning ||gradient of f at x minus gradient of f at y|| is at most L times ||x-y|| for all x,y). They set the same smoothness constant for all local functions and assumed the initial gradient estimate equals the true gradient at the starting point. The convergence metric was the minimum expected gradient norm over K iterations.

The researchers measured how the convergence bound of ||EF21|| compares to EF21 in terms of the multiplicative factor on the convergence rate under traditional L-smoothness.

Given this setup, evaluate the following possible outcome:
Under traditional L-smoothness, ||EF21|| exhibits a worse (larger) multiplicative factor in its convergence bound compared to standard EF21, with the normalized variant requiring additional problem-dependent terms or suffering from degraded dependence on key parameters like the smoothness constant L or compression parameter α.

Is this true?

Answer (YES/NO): NO